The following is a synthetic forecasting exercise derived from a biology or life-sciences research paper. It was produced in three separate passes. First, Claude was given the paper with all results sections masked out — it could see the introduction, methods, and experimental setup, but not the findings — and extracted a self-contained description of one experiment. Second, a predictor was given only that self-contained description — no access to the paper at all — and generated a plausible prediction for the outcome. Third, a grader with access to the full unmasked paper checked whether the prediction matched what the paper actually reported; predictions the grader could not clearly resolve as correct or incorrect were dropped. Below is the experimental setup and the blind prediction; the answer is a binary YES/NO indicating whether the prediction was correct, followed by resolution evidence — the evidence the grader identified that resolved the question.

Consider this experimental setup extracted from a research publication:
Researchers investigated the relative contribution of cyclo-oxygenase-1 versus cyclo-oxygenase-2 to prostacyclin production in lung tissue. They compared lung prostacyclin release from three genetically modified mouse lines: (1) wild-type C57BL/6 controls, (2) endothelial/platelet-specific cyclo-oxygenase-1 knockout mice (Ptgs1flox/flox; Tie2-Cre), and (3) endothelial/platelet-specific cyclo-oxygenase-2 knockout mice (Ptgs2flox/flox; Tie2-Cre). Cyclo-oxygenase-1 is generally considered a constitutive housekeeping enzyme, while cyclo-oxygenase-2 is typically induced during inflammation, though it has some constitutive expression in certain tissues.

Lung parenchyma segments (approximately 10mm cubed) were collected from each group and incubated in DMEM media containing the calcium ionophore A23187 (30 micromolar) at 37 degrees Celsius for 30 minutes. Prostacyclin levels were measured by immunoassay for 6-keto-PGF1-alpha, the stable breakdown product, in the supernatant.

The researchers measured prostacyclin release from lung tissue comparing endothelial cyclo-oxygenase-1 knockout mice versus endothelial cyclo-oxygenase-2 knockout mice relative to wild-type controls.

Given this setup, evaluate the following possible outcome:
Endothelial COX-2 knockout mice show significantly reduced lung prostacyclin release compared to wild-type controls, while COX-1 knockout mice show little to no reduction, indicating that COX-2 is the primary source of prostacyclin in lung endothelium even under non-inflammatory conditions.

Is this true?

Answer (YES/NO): NO